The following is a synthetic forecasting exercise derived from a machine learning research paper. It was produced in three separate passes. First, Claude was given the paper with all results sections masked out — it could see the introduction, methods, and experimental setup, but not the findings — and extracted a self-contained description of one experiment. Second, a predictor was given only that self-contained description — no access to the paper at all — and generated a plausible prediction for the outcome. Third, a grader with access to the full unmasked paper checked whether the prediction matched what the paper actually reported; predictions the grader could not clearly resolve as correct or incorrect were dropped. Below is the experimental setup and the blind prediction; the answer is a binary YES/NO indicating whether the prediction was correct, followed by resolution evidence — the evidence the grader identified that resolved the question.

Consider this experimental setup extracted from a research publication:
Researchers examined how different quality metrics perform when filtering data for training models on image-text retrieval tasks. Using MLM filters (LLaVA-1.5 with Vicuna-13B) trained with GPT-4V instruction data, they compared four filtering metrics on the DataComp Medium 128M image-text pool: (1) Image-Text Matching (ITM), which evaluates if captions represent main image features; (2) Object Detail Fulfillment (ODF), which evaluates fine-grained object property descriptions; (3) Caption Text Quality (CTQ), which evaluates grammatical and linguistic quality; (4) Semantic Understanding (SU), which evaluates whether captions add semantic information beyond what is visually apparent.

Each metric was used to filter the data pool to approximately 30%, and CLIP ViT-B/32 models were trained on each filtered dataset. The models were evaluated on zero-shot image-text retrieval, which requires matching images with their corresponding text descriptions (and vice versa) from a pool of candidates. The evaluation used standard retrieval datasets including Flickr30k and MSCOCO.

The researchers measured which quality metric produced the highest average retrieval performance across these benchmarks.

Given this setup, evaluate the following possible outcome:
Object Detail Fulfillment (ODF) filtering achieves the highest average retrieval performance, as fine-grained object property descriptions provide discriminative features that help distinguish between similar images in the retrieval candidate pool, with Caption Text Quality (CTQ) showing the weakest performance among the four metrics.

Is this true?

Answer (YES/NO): NO